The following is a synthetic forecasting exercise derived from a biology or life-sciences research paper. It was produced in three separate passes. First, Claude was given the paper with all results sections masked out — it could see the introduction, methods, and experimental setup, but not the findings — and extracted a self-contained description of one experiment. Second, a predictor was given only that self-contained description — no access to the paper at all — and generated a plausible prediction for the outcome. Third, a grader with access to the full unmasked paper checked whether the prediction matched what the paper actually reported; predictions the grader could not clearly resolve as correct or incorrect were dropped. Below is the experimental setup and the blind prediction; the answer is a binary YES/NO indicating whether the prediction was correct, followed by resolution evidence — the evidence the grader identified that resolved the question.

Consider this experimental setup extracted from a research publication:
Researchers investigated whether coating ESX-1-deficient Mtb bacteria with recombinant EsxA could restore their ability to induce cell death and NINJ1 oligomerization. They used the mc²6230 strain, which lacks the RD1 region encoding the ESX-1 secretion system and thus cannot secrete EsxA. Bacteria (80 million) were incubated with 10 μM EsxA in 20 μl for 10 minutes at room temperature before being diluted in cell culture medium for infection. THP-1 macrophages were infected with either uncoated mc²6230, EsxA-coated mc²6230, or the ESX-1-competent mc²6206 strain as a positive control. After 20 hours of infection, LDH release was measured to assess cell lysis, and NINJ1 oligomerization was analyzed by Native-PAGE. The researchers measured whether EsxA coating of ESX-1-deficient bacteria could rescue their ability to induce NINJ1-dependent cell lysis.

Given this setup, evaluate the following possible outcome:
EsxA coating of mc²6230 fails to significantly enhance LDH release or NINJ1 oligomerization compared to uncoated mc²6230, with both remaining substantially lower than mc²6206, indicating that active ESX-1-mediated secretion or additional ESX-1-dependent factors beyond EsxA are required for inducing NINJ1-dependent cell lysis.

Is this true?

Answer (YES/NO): NO